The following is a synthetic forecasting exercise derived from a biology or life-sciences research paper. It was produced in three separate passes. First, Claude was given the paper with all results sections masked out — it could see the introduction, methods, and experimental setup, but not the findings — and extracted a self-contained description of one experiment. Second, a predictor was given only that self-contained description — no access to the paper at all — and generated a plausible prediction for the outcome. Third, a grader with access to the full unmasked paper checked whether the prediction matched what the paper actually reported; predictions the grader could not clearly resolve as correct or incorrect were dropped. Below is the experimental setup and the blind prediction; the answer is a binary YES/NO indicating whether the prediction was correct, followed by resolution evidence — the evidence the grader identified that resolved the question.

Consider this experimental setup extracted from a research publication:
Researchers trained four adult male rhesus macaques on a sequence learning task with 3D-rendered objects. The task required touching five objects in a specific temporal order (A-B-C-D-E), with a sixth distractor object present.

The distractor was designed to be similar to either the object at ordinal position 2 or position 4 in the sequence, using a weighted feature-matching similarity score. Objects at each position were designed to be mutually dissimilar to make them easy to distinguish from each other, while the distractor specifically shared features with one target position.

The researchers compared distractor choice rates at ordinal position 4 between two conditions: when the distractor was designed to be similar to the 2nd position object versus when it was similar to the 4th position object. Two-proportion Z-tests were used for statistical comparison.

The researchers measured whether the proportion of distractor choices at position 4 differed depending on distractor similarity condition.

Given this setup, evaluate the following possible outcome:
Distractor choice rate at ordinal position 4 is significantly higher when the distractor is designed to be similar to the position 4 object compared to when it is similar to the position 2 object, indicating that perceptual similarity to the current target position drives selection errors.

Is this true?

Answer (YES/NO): YES